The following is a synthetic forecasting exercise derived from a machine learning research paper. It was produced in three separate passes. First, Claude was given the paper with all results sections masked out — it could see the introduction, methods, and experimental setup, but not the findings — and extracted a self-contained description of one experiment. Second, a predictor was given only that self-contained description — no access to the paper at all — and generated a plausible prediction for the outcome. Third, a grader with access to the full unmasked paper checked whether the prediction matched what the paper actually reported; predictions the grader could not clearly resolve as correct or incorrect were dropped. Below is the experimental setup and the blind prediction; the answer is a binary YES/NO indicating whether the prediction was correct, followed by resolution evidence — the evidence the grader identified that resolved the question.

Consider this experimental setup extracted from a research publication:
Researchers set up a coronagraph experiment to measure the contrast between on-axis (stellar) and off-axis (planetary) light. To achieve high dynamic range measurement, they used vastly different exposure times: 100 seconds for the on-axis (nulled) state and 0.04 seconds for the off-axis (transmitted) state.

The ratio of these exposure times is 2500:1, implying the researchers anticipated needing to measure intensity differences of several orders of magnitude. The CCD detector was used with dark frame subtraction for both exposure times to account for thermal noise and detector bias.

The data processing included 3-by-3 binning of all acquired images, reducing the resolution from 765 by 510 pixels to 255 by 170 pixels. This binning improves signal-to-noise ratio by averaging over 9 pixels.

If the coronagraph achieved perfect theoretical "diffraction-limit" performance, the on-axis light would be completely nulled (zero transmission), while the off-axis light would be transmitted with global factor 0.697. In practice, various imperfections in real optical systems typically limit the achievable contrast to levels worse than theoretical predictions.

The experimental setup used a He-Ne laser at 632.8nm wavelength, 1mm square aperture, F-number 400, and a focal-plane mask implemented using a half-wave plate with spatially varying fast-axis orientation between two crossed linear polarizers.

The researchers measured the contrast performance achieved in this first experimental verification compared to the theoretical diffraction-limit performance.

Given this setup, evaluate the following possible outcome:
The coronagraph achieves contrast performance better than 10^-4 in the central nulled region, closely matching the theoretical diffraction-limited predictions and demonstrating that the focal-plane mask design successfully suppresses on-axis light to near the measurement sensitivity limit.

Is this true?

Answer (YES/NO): NO